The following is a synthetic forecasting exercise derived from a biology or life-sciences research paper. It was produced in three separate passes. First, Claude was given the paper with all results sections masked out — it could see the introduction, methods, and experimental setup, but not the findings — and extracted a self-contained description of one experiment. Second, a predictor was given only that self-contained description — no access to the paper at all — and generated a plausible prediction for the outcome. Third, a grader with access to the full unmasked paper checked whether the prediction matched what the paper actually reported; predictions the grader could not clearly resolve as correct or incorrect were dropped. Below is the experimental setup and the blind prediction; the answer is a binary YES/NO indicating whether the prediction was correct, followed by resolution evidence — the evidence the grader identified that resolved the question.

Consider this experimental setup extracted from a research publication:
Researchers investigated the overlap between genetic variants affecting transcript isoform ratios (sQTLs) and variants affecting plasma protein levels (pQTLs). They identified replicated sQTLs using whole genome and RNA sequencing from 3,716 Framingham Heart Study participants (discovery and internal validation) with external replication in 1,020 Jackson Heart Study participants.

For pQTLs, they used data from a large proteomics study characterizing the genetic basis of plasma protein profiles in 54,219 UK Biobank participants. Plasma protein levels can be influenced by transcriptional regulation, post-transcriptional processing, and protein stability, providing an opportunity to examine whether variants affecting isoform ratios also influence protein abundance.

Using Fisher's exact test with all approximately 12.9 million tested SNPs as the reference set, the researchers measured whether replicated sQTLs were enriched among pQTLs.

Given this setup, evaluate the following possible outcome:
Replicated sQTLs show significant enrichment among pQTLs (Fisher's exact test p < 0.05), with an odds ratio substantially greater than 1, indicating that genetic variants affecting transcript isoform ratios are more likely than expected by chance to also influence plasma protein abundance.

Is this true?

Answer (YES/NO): YES